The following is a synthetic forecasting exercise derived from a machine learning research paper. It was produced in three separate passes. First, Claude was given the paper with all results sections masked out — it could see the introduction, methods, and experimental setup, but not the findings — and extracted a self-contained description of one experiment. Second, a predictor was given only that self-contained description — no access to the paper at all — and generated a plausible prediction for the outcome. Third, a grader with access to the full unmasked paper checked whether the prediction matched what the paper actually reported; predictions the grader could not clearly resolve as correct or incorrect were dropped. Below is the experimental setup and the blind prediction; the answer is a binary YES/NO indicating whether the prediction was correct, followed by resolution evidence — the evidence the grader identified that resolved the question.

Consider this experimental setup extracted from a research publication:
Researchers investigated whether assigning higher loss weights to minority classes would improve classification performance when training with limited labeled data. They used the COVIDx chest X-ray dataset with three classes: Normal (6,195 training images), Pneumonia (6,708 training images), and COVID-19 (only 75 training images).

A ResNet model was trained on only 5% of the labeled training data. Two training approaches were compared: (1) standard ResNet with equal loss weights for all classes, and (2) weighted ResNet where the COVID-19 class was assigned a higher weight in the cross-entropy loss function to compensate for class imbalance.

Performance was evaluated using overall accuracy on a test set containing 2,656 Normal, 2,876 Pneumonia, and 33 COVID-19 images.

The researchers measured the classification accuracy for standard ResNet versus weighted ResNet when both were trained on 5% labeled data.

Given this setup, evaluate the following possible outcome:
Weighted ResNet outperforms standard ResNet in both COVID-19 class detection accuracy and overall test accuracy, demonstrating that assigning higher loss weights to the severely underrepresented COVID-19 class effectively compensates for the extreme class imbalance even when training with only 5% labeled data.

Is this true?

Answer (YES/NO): NO